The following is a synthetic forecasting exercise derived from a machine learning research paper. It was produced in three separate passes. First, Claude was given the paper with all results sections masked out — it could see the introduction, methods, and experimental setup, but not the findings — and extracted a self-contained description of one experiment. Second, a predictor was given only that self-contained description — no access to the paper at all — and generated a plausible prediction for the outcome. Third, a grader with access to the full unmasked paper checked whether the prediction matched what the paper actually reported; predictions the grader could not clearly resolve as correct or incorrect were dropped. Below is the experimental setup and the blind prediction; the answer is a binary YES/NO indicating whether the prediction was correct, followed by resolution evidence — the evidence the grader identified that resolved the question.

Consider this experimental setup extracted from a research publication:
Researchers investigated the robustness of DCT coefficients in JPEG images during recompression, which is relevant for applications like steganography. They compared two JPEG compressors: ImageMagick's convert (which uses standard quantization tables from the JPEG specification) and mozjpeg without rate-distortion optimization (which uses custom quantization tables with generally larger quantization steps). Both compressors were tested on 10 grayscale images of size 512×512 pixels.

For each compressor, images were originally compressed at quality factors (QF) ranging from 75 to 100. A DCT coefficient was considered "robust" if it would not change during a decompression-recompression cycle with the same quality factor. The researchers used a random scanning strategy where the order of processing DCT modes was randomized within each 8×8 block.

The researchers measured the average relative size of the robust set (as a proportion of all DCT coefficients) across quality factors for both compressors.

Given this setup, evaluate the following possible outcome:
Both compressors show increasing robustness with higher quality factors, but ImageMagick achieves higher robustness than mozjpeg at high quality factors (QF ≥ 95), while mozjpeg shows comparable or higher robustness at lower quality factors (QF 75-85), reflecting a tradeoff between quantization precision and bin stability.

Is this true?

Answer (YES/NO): NO